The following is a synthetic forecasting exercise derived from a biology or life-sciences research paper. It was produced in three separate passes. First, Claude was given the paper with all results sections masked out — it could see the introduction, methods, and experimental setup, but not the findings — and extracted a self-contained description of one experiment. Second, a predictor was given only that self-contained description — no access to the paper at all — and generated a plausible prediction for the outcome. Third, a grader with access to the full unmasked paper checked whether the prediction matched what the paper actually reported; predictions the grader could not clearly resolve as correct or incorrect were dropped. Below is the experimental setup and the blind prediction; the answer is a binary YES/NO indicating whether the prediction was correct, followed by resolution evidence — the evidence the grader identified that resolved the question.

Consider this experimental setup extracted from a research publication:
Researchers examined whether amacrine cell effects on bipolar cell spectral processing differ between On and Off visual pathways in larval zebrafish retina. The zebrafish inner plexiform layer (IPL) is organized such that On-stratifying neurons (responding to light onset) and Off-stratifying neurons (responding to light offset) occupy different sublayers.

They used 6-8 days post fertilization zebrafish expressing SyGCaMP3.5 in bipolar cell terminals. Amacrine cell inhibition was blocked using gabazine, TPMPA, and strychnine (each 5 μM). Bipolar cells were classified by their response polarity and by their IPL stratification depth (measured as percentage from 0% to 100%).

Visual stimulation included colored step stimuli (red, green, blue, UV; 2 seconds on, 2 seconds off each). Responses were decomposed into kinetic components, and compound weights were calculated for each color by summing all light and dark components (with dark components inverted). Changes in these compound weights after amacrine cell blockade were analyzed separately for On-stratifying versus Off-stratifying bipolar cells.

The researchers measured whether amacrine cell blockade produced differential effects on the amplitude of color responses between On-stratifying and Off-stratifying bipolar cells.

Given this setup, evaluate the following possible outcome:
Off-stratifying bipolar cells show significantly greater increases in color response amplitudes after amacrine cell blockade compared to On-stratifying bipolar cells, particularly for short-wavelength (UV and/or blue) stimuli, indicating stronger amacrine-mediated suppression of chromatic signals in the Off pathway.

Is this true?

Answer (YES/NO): NO